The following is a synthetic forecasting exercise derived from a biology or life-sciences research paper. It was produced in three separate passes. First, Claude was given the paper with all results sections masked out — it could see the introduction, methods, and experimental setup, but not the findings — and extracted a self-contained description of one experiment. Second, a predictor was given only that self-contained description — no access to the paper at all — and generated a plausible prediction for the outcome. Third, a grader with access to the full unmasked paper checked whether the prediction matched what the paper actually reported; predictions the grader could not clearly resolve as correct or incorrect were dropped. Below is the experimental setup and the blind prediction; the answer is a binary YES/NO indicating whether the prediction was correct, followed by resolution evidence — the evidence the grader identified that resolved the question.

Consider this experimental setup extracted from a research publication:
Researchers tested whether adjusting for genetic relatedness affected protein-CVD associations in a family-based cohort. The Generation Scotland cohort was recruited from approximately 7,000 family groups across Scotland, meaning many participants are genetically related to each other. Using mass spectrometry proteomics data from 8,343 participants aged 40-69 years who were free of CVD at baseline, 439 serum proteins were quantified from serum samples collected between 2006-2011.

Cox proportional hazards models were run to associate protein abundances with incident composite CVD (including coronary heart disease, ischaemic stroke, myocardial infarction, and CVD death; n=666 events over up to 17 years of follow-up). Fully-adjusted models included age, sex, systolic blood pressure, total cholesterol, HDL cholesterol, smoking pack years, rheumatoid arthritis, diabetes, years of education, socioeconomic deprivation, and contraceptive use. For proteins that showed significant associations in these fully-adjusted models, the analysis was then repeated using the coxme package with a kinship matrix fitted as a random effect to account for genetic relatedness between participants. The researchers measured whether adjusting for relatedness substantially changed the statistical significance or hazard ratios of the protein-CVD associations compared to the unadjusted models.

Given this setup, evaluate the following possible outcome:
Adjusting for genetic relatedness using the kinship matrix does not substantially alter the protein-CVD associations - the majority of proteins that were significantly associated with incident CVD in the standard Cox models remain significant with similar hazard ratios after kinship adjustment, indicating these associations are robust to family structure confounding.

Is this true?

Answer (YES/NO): YES